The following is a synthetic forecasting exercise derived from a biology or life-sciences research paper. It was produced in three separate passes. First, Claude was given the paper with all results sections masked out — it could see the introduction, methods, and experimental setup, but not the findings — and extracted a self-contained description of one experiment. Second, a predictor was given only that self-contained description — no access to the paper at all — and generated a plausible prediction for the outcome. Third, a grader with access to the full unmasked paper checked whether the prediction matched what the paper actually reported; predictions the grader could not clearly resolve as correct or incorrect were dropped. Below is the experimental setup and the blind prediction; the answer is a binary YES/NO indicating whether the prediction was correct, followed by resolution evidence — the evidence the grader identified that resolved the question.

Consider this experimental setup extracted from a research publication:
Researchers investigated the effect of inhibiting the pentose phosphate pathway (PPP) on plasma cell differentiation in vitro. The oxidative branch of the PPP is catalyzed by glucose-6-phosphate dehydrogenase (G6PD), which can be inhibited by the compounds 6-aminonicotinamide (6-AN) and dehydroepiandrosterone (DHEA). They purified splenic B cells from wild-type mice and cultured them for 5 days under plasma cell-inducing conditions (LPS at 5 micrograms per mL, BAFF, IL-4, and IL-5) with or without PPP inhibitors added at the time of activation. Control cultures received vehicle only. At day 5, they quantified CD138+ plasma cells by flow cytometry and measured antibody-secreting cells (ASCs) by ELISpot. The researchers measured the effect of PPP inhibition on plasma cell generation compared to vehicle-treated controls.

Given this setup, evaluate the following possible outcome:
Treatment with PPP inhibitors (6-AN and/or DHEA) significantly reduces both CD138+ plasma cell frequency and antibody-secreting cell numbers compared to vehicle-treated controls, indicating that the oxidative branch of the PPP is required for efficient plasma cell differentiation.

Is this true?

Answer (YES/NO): YES